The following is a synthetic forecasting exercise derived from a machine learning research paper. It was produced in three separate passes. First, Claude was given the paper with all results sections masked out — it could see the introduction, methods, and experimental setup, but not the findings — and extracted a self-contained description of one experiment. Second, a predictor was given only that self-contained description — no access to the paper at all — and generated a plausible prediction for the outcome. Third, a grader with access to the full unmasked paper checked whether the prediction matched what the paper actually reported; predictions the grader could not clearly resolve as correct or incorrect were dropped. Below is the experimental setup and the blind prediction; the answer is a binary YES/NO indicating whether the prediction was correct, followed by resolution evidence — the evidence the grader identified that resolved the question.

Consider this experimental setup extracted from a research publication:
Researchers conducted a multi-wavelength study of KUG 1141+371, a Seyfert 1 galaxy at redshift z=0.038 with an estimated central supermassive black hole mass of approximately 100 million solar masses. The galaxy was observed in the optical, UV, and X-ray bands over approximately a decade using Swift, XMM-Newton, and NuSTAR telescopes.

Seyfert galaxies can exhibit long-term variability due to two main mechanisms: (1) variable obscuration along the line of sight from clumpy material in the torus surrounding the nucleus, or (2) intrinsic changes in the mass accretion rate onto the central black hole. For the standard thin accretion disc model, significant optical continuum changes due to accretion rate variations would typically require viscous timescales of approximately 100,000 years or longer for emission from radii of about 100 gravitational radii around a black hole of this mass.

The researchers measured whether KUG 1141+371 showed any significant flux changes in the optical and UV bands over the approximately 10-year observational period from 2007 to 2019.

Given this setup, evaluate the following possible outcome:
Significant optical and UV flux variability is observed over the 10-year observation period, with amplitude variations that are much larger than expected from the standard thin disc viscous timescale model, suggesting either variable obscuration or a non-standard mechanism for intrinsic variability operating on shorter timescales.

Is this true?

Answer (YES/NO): YES